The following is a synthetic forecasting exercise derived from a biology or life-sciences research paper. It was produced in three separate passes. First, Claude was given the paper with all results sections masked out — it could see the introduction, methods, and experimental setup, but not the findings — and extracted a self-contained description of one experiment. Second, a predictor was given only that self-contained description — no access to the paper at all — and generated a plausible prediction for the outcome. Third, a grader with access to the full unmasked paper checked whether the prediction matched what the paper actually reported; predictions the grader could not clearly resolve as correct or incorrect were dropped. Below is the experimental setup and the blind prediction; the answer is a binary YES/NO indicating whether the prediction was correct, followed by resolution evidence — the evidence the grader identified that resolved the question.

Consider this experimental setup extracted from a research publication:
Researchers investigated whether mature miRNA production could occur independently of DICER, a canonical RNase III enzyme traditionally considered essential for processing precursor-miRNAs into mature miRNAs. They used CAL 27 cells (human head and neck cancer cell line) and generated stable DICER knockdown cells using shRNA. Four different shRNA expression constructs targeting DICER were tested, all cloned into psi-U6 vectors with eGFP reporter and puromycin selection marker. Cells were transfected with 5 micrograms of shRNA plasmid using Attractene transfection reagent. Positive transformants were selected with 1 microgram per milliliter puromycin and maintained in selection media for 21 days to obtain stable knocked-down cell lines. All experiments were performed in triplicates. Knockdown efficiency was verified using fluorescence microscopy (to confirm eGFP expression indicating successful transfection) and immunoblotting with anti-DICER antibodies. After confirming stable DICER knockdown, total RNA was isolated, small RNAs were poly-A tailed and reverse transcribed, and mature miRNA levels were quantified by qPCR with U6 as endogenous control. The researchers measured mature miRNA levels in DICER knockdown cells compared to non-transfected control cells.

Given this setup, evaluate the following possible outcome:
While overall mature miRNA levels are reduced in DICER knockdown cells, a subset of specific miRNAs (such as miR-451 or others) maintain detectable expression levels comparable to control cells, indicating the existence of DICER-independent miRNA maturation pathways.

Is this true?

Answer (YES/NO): NO